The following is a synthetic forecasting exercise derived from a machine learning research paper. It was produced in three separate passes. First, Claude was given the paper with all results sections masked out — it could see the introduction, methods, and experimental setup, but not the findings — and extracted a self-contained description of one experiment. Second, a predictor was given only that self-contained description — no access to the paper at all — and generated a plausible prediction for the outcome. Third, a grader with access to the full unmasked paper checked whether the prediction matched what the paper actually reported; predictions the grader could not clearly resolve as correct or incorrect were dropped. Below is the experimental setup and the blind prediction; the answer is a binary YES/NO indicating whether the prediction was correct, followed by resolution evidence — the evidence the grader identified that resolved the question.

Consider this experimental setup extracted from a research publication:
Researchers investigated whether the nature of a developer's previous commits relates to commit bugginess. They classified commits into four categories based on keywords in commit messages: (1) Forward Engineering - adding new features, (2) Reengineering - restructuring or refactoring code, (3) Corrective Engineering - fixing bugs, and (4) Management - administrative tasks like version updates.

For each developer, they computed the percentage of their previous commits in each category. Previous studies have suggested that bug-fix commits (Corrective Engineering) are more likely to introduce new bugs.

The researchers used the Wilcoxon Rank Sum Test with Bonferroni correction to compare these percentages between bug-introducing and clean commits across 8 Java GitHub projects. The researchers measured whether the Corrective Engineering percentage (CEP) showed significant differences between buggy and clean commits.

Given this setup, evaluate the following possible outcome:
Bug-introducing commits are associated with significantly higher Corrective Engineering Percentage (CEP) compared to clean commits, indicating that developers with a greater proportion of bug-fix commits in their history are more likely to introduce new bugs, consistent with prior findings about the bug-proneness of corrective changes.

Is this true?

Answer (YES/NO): NO